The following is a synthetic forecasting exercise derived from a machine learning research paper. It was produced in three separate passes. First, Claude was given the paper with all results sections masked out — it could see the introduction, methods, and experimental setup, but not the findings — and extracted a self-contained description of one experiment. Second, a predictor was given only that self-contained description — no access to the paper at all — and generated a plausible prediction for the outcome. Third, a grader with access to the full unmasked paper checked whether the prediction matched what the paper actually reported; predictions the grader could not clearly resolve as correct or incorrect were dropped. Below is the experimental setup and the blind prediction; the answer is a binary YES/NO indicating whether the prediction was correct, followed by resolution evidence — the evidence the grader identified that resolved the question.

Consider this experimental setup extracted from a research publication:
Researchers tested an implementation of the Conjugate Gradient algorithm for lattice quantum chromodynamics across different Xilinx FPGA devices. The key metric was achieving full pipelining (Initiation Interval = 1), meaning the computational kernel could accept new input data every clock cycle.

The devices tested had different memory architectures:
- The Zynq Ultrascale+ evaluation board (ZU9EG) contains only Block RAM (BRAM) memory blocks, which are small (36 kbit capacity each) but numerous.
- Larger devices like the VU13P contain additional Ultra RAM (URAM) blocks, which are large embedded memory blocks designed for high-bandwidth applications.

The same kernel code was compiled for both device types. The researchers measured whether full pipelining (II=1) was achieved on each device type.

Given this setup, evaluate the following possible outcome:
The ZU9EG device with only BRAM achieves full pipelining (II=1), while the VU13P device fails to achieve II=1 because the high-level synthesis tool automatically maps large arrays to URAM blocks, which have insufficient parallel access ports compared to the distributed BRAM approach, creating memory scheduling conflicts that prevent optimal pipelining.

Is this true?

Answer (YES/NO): NO